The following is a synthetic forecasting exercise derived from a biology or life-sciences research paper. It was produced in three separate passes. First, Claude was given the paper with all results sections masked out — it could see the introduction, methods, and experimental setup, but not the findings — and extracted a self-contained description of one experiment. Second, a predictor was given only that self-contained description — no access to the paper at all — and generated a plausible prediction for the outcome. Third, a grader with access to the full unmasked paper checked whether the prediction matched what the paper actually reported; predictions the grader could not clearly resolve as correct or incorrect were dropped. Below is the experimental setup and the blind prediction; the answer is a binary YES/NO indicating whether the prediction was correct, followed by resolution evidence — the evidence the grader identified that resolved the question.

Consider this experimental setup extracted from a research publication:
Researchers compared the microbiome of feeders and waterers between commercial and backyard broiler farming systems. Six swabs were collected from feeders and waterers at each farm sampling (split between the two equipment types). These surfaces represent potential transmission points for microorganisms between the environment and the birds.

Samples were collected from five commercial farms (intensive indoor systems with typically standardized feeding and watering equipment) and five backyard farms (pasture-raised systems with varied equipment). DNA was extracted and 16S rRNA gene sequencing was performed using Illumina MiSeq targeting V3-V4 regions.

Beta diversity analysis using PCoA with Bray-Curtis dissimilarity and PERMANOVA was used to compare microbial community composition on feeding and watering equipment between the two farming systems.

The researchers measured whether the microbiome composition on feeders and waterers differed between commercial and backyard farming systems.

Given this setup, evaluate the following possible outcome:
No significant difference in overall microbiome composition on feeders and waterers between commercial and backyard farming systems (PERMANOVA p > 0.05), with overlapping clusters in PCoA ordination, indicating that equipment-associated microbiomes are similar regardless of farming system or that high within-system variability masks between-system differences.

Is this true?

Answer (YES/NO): NO